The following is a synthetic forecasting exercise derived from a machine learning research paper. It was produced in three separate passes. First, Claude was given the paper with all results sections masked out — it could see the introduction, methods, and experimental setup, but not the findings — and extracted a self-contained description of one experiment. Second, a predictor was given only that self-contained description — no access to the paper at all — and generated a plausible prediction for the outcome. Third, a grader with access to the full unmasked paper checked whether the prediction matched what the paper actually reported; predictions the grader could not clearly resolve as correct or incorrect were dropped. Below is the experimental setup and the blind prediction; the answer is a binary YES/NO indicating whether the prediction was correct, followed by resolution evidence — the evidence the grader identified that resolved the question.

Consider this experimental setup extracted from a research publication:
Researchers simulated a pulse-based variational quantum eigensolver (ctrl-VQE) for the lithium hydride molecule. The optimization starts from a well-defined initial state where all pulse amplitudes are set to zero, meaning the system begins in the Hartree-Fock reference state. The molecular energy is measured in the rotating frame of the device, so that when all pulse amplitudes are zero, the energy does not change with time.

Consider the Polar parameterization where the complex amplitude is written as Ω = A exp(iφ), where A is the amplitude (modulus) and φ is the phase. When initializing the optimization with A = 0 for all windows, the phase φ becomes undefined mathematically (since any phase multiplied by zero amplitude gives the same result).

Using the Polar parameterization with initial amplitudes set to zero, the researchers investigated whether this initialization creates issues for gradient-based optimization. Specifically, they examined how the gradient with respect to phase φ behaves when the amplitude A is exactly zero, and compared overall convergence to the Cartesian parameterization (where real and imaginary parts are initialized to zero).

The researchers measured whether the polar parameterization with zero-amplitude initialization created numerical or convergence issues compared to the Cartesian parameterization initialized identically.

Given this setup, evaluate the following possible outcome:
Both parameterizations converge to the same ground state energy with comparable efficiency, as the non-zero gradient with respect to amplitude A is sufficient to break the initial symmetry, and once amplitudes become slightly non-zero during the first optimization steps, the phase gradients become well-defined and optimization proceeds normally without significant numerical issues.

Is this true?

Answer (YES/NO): NO